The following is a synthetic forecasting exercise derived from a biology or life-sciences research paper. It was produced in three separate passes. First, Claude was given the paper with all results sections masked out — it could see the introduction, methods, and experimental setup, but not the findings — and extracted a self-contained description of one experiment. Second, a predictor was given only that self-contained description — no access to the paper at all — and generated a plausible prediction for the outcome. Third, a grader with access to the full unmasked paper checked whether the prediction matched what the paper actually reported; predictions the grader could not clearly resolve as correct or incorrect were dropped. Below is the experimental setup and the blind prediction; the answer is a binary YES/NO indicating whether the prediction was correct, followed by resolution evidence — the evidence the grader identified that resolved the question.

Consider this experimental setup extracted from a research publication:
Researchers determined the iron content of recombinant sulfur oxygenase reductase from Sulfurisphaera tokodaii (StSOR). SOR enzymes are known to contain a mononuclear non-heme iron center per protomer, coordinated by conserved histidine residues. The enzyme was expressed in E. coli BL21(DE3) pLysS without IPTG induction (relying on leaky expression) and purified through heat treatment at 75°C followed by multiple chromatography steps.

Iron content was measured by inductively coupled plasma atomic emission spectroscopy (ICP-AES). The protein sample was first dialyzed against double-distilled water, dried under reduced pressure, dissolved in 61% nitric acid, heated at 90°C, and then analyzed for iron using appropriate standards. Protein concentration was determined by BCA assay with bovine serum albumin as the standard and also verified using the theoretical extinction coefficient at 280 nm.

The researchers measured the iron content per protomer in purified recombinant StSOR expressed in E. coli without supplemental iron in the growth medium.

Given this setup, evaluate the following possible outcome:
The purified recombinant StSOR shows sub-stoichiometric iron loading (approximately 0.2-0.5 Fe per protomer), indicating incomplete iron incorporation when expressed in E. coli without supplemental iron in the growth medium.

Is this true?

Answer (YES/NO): NO